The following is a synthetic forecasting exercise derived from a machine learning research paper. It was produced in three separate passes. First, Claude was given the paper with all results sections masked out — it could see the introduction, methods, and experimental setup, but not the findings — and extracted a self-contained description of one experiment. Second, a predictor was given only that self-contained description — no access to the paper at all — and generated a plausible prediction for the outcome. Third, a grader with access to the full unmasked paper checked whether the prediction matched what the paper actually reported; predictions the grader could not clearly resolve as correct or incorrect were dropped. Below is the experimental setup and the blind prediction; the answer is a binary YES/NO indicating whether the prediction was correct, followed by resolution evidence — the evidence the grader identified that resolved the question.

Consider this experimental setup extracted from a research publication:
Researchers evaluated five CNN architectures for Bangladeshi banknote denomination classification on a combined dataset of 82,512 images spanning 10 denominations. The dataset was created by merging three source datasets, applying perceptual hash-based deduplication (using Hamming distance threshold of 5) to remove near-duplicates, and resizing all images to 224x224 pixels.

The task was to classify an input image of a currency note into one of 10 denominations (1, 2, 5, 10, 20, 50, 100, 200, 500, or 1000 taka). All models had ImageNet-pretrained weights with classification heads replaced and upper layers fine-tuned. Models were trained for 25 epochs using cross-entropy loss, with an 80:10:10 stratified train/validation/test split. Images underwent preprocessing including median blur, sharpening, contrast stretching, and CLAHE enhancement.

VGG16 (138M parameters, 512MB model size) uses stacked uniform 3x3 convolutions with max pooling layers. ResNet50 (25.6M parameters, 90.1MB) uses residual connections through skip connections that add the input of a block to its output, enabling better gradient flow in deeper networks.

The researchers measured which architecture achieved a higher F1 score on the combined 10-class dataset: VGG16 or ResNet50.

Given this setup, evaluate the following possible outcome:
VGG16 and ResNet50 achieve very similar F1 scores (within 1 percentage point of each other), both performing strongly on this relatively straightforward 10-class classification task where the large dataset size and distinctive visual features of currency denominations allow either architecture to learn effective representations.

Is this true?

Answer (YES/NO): NO